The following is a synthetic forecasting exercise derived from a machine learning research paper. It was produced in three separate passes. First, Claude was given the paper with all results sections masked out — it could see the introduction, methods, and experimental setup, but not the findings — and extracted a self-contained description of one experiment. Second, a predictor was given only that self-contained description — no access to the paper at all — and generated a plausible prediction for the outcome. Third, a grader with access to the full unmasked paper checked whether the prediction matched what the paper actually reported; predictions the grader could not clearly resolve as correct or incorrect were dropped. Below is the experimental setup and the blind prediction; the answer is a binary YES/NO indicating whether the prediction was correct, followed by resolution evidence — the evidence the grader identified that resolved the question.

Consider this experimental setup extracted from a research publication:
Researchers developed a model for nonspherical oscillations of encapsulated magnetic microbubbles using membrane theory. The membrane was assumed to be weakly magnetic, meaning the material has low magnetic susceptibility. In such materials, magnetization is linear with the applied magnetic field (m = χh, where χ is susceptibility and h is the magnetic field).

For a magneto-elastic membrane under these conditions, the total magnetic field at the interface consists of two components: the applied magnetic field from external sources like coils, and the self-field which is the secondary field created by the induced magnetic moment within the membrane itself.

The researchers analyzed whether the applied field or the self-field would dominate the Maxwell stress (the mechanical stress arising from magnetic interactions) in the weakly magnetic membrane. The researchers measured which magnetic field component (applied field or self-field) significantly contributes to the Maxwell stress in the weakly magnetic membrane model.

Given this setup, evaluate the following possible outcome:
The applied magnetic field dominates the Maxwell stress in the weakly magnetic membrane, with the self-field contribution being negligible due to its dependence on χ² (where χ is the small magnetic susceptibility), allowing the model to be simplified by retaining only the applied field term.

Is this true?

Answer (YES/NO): YES